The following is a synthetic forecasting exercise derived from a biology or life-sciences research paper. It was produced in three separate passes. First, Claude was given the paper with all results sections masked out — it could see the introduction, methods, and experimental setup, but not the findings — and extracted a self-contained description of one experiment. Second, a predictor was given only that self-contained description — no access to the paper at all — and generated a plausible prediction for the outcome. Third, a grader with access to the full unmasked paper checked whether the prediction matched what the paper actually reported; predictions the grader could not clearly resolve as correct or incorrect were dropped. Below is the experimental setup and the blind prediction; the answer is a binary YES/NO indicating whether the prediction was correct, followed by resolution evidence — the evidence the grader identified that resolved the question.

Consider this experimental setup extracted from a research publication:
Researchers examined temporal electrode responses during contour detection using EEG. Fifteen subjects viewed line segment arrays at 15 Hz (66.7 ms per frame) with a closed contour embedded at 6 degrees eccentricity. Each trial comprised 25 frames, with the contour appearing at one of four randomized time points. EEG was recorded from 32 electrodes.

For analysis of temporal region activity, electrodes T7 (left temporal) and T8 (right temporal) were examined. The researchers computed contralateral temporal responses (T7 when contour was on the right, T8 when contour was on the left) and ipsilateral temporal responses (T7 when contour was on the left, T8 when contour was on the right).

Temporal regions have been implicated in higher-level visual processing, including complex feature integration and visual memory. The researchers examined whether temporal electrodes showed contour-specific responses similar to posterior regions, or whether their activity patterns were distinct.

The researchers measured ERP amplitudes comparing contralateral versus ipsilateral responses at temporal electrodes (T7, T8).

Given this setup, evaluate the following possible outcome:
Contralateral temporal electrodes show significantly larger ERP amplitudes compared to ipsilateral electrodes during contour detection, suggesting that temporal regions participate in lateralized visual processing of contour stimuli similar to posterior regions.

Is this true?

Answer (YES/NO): NO